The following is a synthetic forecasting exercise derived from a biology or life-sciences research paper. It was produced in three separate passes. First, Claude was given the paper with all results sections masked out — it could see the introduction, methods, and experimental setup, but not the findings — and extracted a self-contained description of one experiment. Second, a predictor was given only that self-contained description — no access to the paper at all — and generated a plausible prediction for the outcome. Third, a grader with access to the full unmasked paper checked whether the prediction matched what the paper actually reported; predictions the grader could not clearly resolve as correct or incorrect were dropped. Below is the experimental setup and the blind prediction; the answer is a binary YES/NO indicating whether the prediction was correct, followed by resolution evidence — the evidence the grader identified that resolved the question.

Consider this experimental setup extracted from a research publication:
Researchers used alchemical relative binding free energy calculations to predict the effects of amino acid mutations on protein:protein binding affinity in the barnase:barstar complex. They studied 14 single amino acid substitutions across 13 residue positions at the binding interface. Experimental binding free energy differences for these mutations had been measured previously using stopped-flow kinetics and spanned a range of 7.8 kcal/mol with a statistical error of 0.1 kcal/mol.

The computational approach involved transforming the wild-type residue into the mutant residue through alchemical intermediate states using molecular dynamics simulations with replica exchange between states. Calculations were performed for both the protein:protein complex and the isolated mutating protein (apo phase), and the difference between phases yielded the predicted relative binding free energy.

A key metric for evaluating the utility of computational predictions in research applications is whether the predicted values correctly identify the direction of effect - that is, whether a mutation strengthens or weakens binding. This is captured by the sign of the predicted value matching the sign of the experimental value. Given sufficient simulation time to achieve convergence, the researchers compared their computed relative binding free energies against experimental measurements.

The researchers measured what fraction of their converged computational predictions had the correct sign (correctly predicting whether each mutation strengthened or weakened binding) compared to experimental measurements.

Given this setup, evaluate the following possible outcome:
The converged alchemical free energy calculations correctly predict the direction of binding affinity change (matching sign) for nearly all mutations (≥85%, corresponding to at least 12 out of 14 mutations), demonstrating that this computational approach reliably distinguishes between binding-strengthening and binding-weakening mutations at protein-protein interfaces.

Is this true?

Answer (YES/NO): YES